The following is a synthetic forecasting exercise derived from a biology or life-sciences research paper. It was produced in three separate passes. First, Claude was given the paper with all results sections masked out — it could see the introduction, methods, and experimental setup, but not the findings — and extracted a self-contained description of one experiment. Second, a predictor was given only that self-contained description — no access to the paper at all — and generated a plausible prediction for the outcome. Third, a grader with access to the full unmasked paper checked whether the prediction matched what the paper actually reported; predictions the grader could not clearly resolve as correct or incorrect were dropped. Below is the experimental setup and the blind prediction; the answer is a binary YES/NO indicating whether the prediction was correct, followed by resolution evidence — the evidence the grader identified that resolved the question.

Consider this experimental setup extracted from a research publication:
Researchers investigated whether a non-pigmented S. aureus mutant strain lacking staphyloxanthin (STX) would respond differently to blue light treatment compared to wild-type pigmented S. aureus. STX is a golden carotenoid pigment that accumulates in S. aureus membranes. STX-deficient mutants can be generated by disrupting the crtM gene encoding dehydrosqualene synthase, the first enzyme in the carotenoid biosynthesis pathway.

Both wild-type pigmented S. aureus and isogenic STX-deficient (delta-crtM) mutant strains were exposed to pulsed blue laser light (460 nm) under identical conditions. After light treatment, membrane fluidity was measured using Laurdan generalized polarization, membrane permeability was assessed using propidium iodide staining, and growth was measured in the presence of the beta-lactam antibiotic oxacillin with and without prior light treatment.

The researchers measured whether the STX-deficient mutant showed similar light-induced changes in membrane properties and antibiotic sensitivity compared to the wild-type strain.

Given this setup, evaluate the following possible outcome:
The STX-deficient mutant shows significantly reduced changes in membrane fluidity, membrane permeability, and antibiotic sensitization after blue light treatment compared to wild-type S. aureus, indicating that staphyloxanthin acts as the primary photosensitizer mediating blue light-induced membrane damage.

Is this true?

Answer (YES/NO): YES